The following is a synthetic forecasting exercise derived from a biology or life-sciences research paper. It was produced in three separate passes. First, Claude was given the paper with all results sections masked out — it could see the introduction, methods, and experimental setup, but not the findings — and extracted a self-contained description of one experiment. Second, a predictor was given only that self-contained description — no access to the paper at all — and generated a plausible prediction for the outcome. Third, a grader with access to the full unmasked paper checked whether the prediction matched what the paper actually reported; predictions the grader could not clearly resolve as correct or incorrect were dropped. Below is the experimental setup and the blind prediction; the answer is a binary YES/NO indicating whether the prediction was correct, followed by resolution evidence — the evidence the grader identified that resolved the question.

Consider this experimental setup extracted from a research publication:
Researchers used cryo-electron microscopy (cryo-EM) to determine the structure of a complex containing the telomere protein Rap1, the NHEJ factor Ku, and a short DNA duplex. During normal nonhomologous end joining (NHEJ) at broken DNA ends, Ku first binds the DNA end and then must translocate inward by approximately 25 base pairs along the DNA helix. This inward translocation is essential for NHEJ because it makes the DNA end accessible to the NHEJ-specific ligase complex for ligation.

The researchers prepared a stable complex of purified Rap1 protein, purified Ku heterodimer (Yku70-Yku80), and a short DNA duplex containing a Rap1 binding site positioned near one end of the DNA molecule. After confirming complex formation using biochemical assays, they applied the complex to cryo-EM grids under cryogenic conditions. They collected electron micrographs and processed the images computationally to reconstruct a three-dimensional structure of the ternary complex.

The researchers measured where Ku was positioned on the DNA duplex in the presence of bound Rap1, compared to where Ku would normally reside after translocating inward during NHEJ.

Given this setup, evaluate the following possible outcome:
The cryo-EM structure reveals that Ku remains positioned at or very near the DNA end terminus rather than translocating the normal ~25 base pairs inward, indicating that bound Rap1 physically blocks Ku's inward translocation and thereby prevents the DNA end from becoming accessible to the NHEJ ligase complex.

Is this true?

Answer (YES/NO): YES